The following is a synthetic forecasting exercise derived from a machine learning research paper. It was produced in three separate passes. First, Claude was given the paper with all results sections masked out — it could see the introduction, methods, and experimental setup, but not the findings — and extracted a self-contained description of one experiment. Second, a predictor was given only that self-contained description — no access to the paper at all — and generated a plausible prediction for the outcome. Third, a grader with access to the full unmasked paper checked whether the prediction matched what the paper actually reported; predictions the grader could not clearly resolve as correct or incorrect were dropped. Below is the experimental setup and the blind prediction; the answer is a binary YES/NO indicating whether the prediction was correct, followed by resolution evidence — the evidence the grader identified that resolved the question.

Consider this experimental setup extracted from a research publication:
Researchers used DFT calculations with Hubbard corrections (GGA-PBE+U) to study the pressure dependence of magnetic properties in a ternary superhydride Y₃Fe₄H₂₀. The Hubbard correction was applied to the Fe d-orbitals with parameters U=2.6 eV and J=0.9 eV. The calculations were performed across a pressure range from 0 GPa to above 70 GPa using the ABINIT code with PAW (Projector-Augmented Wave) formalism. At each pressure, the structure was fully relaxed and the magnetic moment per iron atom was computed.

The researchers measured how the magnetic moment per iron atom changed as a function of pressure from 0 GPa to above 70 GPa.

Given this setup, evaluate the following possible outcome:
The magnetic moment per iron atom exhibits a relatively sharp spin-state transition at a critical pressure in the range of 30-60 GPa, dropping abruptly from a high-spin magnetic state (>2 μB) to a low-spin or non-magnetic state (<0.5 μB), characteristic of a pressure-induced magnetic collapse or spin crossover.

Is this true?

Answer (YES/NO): NO